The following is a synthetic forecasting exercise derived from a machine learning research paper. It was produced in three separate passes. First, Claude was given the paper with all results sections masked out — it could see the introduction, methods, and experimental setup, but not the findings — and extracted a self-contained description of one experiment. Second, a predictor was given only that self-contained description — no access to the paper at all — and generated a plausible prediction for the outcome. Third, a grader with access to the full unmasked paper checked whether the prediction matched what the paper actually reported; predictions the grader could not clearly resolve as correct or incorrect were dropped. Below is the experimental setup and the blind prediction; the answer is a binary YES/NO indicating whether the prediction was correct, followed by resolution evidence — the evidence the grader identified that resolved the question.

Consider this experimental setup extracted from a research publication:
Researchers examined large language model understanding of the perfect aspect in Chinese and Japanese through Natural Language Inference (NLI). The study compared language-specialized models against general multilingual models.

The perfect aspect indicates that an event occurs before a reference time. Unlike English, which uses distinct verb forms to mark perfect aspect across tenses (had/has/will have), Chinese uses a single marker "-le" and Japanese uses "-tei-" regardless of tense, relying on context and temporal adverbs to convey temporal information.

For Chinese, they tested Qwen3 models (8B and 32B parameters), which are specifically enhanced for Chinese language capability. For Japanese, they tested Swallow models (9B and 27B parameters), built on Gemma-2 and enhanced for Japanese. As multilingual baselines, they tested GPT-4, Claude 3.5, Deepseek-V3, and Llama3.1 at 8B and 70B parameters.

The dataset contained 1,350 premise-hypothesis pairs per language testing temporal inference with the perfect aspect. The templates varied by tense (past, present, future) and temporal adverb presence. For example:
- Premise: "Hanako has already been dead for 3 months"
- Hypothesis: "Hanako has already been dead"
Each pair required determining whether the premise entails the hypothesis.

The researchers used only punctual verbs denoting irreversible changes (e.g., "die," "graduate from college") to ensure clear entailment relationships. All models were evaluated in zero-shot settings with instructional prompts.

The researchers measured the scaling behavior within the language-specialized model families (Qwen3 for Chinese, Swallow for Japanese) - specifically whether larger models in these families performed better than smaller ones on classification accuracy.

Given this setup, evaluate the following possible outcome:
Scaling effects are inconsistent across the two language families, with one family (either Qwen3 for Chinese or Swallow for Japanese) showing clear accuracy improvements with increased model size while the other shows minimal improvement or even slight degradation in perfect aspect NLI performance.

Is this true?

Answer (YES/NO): NO